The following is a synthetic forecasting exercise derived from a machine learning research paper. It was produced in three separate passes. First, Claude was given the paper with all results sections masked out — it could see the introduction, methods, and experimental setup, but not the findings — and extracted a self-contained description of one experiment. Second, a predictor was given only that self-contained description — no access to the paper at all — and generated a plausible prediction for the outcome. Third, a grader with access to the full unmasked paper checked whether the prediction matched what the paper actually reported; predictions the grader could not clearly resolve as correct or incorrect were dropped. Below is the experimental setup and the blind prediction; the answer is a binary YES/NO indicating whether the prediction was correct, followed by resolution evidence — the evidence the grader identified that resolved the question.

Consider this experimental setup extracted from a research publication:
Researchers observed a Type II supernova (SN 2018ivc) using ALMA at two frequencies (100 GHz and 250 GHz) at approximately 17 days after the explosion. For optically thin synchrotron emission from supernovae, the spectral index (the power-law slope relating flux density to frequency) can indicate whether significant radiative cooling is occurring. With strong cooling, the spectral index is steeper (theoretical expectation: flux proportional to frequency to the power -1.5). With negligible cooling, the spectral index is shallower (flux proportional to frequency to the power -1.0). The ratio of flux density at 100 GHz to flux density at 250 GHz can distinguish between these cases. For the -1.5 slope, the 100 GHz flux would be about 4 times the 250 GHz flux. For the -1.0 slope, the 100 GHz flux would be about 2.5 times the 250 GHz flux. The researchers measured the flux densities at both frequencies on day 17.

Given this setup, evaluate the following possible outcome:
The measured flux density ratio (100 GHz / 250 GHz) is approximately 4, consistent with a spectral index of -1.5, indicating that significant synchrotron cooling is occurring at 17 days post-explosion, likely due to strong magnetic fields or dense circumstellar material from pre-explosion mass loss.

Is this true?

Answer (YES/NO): YES